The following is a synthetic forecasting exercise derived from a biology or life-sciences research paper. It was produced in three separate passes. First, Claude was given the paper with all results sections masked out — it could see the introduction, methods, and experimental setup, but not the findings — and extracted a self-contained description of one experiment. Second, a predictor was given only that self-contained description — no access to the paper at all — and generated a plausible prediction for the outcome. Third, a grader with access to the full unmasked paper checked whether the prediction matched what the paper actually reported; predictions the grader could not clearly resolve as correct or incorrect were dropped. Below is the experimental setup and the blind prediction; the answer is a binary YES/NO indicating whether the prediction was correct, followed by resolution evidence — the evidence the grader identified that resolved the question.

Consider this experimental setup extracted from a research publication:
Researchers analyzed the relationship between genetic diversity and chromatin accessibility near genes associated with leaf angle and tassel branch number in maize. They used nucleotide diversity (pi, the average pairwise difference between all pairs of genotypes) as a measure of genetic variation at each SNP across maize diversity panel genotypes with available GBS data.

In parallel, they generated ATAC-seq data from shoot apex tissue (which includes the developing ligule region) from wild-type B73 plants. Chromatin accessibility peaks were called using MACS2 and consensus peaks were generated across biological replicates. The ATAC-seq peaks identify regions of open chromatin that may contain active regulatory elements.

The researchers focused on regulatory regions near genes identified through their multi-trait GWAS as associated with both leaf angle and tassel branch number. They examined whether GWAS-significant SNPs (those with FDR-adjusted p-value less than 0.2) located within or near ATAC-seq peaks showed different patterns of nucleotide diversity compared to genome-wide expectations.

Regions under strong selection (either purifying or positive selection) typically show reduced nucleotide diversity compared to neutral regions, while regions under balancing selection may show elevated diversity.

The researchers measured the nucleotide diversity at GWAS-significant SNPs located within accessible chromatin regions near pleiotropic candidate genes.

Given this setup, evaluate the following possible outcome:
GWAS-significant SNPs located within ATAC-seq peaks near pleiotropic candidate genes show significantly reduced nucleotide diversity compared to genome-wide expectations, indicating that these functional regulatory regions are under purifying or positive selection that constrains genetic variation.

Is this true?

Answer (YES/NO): NO